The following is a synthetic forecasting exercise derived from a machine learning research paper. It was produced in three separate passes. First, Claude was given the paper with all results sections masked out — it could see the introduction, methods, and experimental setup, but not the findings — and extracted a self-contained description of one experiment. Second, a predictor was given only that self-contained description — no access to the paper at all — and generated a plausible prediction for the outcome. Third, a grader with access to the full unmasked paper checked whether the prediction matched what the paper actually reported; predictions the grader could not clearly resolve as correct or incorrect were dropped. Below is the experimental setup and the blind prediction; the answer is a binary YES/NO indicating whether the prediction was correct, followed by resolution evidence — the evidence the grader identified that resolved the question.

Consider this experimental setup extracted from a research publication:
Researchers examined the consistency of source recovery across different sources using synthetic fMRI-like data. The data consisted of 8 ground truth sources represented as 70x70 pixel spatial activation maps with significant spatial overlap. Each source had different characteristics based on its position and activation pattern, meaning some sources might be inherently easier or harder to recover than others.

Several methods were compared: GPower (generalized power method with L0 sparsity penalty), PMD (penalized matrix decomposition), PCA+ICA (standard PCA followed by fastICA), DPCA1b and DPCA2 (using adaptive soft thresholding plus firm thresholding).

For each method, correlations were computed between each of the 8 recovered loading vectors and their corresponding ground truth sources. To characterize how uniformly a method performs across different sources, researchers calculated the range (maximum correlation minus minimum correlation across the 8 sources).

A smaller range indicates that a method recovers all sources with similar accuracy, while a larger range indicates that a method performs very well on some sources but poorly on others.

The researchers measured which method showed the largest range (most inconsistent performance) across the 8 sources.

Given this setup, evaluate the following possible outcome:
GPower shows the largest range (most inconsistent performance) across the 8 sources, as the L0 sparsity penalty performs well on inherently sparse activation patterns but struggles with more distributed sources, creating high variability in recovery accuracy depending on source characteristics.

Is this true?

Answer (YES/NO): YES